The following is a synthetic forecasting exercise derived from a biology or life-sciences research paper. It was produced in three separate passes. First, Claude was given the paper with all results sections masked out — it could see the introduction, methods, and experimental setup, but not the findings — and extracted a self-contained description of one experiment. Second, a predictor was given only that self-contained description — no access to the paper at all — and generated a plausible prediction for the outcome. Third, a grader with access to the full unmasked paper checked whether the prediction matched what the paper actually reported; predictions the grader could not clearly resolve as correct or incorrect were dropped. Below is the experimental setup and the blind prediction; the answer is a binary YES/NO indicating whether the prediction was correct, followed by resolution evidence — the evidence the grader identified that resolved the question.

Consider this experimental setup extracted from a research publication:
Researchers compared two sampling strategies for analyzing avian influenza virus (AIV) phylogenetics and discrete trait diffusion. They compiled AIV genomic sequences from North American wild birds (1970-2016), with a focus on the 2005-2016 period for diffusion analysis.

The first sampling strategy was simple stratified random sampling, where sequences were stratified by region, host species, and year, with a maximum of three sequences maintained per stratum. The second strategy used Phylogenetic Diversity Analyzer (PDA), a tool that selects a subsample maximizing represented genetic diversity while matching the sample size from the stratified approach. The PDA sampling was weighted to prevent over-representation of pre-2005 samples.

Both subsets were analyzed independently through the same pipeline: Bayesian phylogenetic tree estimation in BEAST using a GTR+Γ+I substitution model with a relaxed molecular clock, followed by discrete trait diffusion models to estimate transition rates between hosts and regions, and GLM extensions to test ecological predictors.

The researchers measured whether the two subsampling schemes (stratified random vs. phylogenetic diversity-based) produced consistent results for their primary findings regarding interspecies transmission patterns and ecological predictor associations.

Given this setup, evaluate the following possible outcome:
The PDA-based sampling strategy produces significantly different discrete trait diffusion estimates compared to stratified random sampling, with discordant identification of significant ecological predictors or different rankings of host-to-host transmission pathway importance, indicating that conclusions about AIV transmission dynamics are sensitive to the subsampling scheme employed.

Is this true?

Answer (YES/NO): NO